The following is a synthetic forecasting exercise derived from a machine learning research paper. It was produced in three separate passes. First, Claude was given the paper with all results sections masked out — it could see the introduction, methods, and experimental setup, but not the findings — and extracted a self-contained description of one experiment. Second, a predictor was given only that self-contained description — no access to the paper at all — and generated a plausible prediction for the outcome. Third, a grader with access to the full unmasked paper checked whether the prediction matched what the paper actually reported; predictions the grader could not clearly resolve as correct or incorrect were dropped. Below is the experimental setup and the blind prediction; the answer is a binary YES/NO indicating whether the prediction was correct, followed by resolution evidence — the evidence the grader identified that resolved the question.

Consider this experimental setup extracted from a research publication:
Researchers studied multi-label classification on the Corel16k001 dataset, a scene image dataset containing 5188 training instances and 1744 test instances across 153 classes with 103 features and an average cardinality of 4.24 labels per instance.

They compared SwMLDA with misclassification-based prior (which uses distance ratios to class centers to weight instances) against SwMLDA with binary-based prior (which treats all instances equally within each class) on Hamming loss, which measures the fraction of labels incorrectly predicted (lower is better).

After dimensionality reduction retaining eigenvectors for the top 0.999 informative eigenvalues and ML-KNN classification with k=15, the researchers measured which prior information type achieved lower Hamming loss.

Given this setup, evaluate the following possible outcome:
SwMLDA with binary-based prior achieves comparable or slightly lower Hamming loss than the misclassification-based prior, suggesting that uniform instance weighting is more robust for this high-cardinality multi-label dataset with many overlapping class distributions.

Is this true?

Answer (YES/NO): YES